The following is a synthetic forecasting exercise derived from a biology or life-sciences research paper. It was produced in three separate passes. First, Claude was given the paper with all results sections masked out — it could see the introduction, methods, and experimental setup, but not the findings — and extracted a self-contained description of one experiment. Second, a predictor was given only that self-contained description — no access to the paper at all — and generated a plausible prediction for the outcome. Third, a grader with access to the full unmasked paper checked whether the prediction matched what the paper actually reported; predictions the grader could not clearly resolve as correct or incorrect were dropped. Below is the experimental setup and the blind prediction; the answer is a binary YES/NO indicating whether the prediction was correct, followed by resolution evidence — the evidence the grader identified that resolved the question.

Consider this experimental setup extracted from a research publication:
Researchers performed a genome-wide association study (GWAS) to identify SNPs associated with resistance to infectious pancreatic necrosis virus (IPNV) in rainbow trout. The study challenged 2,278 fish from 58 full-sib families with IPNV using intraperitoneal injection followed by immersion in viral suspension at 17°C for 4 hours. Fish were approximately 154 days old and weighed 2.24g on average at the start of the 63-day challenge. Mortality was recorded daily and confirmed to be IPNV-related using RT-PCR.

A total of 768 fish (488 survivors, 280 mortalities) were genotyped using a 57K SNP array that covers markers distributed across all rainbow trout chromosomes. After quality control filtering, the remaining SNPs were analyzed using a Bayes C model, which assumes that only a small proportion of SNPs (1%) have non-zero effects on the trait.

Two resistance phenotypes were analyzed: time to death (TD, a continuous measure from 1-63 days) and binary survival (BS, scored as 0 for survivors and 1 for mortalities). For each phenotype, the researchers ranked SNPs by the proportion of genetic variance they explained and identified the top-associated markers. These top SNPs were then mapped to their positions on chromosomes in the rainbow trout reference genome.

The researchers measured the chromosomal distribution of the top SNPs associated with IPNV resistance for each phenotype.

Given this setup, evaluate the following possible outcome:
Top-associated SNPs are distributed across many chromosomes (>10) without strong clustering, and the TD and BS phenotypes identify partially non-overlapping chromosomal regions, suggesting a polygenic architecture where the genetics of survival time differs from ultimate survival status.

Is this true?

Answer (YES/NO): NO